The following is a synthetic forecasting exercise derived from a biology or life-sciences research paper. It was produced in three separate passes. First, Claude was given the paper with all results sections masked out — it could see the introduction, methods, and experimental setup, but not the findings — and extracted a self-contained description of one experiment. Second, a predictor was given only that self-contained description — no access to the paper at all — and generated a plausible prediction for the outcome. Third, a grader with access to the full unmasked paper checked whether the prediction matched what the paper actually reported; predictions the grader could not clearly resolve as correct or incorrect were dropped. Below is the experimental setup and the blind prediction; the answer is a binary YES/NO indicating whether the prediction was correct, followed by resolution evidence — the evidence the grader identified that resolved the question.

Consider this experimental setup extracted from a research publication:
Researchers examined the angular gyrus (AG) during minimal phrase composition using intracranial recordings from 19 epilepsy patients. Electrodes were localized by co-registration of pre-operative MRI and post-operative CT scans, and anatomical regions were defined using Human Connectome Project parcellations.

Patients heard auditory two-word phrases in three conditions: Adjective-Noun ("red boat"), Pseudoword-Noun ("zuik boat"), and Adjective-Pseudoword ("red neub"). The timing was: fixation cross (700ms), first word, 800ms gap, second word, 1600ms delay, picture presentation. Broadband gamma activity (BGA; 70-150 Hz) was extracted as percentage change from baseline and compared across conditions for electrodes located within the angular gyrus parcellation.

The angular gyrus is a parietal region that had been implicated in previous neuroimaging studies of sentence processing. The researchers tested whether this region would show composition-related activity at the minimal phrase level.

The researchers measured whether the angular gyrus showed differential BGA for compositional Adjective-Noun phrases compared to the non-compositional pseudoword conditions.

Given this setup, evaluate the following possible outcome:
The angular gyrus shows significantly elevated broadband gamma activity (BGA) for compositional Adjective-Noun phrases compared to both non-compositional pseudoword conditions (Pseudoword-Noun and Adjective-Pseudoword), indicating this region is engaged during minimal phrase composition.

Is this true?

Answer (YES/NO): NO